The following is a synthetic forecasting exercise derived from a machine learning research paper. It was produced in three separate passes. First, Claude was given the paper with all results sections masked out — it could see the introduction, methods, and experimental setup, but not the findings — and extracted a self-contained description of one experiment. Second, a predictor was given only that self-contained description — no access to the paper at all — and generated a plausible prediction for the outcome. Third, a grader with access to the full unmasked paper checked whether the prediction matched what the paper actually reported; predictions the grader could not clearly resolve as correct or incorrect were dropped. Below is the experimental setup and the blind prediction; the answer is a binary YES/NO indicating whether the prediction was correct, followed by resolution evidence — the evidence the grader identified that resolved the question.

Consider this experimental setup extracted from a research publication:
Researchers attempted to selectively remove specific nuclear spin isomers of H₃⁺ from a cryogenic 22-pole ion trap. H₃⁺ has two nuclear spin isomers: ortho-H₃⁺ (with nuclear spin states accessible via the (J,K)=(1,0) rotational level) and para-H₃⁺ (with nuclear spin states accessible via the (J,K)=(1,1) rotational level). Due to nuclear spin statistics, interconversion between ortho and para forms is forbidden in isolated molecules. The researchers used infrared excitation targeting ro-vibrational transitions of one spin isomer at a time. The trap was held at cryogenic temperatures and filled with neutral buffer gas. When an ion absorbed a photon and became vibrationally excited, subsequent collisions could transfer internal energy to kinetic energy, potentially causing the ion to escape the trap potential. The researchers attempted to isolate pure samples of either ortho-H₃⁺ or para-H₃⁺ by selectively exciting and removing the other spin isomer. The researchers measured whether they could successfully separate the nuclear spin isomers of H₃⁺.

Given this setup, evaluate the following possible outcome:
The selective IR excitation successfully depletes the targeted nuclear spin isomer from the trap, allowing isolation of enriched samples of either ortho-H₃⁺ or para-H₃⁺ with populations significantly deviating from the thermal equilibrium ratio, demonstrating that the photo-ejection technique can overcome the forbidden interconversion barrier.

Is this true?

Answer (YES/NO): YES